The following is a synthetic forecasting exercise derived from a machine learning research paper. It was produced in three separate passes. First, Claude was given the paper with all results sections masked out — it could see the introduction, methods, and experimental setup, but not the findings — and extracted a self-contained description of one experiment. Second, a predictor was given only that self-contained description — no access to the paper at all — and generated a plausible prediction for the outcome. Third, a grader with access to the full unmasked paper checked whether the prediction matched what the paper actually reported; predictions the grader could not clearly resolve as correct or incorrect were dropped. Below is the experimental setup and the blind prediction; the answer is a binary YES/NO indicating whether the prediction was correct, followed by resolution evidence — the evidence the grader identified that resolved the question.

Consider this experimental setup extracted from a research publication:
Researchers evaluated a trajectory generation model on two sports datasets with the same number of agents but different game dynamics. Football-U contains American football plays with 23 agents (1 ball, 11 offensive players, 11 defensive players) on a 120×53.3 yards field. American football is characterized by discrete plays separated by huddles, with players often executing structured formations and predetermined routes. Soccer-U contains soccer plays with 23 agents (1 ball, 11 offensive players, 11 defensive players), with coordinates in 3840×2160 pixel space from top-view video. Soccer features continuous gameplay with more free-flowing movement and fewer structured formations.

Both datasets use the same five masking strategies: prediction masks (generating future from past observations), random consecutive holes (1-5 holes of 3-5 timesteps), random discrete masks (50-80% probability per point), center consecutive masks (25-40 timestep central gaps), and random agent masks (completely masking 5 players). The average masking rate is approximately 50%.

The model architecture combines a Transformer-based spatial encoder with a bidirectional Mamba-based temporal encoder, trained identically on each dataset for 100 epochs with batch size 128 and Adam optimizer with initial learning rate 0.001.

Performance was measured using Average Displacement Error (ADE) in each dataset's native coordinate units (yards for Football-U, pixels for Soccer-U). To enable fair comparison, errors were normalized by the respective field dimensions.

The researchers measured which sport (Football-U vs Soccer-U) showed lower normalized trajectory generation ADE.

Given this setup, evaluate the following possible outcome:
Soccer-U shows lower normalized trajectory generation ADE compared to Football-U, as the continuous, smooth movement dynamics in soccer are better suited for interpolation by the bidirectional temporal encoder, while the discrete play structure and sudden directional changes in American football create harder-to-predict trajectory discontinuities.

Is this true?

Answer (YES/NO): YES